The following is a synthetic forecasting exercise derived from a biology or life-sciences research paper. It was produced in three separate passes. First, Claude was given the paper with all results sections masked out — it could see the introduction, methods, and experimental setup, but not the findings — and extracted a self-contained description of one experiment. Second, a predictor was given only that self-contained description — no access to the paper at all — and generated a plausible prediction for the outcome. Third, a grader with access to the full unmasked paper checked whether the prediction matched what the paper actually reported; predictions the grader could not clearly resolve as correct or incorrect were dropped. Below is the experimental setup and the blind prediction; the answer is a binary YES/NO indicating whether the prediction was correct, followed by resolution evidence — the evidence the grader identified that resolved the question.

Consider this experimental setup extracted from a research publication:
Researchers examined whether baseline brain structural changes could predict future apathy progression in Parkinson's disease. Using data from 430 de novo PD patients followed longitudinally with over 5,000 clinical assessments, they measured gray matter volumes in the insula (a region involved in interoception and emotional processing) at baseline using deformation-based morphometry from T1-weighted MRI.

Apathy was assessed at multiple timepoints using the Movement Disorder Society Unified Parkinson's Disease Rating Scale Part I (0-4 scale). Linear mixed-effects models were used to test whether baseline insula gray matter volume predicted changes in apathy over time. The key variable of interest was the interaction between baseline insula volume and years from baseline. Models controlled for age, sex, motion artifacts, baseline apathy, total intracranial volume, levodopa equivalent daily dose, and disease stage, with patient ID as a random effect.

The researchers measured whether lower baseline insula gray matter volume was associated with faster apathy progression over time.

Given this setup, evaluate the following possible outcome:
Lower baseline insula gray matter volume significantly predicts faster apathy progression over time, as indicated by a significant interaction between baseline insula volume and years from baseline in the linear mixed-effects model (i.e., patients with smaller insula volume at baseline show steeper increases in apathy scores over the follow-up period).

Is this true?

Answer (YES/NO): YES